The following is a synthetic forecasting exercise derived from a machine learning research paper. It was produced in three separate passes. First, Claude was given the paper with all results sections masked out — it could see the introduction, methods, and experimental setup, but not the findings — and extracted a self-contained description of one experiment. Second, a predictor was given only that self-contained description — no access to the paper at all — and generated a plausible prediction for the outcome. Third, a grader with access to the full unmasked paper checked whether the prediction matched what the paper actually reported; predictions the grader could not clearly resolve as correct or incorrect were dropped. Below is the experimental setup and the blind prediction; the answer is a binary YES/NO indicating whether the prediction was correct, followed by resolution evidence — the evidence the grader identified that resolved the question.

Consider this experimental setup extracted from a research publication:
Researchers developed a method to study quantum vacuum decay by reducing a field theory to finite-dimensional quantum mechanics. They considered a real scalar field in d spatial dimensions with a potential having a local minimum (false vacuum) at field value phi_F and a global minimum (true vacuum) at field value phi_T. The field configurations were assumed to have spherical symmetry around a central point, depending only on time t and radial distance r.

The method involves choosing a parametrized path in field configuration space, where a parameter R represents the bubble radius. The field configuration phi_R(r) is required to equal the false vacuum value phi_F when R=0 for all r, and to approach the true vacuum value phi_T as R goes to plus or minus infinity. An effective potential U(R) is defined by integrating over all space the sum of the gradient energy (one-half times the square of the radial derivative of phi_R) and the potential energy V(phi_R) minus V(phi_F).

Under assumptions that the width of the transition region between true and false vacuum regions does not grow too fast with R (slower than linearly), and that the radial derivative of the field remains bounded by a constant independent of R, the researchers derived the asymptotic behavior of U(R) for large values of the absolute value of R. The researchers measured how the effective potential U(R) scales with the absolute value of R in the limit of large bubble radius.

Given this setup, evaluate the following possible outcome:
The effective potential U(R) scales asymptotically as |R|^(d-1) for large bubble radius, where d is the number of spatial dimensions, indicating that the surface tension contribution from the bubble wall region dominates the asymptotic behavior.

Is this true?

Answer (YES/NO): NO